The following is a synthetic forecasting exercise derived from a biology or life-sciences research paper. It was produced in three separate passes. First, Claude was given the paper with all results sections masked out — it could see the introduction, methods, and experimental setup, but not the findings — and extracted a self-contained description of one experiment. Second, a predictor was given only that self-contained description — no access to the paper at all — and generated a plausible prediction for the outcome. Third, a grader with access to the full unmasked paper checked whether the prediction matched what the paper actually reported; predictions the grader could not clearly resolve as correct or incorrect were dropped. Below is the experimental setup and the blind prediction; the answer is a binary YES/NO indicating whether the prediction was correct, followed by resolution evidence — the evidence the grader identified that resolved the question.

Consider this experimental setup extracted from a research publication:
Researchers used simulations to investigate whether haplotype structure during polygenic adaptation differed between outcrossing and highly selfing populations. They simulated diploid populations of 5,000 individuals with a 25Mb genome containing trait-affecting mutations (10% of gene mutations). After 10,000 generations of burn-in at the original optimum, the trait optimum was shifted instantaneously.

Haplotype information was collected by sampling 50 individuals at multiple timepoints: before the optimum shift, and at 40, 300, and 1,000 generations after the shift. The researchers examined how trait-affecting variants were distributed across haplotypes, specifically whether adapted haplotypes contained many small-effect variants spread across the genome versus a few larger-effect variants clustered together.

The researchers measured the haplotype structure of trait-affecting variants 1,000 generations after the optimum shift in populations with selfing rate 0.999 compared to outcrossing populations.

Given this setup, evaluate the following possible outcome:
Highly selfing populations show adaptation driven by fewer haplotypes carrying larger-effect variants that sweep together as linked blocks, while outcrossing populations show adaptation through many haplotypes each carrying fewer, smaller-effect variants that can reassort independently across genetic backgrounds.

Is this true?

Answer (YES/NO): NO